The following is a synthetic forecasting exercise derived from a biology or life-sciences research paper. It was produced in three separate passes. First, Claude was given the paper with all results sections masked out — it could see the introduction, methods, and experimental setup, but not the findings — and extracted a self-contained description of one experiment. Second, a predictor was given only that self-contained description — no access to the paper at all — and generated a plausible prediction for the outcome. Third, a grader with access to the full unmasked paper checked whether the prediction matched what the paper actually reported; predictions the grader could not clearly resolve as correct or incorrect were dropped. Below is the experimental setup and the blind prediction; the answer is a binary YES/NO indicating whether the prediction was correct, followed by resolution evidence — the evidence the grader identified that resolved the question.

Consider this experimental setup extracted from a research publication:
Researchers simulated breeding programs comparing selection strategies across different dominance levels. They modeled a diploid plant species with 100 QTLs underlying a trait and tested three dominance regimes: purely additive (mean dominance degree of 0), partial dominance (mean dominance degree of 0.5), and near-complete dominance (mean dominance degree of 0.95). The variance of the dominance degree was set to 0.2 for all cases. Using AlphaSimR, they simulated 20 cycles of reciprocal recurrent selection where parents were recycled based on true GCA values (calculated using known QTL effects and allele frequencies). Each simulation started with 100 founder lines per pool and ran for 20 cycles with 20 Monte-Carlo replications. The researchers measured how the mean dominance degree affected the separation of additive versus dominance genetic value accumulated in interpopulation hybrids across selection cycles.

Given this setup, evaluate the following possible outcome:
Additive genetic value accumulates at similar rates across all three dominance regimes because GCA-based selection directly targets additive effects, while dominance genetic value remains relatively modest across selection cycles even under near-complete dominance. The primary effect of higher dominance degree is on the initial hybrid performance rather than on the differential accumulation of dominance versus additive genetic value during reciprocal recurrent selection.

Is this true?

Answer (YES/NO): NO